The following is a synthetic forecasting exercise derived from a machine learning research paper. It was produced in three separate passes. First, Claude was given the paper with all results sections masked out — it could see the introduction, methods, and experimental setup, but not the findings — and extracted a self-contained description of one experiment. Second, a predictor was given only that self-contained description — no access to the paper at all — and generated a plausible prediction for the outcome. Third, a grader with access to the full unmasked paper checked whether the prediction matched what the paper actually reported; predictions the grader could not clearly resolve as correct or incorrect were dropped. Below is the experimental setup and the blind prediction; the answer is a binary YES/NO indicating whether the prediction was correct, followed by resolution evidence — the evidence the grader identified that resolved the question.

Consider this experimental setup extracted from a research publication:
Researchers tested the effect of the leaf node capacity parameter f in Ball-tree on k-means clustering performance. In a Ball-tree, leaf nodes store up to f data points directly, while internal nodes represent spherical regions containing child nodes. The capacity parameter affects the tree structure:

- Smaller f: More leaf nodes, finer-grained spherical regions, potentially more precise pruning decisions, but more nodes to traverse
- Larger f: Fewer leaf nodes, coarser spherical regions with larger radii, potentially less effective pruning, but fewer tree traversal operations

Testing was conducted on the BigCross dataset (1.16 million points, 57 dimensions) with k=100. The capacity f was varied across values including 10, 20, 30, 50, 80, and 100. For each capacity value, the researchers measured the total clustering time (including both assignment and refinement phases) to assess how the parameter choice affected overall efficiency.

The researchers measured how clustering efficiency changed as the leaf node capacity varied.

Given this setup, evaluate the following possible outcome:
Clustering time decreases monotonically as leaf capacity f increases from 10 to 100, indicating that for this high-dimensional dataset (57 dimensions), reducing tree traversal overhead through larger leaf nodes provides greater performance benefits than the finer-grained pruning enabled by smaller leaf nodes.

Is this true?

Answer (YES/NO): NO